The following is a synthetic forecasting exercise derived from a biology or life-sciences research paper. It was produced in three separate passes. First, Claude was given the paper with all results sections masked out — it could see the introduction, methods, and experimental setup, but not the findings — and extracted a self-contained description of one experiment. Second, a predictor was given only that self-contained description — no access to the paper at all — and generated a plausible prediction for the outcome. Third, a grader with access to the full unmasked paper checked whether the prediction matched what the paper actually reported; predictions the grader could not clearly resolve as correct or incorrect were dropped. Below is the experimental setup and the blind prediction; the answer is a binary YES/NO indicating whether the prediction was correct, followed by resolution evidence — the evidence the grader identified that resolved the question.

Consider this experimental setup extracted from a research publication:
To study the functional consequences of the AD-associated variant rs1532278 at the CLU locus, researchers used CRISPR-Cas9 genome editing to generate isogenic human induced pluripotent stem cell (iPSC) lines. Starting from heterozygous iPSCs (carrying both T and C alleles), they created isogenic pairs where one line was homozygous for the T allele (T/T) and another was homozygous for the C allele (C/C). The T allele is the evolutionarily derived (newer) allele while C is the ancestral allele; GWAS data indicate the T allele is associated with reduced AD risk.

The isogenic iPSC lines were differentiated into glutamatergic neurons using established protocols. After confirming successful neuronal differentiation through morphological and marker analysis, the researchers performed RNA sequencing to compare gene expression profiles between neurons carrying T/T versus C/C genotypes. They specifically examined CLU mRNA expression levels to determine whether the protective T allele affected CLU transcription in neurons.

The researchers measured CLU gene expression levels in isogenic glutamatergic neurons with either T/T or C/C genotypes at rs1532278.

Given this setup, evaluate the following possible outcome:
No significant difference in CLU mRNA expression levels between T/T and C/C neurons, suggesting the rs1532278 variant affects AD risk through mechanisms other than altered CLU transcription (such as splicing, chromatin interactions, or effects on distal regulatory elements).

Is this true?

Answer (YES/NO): NO